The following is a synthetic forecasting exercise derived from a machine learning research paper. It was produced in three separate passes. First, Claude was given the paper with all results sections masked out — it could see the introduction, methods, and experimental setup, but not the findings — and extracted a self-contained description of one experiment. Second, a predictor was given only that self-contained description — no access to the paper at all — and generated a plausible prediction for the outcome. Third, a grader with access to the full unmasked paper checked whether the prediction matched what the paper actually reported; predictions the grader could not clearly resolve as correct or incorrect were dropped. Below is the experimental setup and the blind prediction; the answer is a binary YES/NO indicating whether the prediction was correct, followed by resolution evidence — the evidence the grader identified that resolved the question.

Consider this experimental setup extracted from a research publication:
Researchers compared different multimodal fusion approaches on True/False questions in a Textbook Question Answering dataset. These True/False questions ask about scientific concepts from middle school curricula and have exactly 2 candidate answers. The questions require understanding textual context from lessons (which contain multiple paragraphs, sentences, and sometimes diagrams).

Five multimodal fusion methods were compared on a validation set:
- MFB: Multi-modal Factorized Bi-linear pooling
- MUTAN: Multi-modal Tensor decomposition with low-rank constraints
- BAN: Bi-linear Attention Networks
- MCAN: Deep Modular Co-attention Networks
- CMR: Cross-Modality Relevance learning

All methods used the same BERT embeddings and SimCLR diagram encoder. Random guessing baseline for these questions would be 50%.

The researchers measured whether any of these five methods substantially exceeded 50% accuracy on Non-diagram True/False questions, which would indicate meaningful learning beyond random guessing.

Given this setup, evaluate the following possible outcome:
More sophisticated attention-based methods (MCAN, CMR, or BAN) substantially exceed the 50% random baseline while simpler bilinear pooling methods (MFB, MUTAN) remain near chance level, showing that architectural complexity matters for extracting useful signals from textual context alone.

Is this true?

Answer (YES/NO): NO